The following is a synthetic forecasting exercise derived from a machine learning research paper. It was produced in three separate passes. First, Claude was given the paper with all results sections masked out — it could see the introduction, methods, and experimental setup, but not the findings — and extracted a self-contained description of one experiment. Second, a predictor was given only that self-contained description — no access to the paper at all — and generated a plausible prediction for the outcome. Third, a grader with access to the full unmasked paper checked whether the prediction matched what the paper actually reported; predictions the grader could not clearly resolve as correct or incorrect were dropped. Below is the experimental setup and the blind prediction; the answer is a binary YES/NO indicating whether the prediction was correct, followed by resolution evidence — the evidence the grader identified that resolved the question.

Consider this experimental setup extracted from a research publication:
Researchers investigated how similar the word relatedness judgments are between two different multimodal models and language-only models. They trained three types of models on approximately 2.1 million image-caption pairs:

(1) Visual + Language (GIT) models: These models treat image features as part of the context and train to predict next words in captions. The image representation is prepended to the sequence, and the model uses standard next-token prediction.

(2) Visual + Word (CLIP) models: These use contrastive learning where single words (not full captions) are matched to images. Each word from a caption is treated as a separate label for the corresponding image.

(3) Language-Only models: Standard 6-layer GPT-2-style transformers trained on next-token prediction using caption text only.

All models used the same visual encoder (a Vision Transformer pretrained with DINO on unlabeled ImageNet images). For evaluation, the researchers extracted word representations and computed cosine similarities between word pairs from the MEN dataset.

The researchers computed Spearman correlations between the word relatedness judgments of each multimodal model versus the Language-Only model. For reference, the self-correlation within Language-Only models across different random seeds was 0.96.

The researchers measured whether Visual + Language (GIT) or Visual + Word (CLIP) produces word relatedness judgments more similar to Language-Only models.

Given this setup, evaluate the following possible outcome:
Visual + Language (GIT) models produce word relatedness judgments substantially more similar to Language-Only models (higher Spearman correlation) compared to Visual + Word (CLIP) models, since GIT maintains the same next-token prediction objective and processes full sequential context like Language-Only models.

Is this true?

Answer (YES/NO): YES